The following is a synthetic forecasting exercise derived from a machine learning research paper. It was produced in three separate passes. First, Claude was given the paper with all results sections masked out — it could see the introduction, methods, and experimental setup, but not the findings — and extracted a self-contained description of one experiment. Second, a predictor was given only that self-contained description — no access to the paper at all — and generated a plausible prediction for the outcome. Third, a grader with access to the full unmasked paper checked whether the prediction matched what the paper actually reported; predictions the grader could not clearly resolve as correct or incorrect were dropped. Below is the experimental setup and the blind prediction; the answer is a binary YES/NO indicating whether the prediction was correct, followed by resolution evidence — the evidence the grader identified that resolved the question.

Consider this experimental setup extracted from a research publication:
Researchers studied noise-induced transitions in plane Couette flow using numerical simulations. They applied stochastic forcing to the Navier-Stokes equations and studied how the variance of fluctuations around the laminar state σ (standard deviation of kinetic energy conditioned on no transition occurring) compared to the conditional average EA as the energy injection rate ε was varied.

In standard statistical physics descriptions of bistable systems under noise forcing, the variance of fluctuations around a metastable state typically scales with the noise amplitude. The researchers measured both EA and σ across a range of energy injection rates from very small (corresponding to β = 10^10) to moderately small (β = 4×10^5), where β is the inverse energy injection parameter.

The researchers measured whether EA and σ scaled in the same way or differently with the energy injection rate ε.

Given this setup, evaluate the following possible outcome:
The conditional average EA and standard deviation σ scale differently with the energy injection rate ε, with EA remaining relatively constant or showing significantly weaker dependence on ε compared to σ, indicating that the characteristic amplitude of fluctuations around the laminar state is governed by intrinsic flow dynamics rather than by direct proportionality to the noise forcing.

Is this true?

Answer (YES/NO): NO